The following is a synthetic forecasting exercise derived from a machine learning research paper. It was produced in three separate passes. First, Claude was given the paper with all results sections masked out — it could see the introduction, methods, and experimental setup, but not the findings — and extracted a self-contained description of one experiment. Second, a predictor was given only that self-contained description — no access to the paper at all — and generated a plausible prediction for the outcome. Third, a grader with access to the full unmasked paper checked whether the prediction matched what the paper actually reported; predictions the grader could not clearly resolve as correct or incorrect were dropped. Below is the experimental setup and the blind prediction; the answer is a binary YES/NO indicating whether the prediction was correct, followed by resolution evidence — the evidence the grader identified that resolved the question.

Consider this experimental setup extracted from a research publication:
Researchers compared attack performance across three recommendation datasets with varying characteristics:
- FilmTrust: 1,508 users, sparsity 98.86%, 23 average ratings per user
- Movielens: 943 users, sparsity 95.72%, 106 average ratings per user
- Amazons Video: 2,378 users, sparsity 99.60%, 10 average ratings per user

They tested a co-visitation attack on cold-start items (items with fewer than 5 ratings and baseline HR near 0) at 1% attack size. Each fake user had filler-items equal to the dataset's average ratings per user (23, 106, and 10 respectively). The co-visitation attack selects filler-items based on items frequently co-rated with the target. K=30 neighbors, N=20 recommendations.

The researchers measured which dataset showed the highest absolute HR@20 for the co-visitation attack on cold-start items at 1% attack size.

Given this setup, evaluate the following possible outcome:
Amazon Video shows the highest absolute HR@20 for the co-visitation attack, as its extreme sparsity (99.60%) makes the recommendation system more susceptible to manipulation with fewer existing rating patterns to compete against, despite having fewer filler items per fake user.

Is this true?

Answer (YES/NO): YES